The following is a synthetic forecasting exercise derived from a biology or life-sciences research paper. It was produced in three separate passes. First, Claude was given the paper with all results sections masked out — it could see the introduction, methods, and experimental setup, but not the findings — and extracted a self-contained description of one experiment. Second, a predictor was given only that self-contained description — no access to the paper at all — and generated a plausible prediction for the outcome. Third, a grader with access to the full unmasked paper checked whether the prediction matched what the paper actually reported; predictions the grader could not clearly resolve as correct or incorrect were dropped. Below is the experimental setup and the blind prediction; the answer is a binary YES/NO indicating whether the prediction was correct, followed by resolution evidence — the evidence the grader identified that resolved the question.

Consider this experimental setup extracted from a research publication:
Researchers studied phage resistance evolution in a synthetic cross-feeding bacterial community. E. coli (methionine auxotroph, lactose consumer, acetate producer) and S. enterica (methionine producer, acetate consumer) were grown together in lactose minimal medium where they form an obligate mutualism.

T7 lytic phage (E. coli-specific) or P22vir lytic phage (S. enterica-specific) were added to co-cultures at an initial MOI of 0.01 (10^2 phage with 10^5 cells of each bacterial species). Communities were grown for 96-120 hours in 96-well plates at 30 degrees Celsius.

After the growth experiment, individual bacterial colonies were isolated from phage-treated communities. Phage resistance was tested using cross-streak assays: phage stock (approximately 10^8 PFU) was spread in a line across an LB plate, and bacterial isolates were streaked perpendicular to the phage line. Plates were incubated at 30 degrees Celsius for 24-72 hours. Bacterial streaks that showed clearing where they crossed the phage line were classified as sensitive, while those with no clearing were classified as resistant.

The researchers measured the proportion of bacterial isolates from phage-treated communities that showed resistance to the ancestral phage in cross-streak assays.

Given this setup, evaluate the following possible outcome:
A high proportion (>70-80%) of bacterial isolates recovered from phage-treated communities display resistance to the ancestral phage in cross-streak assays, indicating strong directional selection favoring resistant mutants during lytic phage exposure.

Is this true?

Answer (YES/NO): YES